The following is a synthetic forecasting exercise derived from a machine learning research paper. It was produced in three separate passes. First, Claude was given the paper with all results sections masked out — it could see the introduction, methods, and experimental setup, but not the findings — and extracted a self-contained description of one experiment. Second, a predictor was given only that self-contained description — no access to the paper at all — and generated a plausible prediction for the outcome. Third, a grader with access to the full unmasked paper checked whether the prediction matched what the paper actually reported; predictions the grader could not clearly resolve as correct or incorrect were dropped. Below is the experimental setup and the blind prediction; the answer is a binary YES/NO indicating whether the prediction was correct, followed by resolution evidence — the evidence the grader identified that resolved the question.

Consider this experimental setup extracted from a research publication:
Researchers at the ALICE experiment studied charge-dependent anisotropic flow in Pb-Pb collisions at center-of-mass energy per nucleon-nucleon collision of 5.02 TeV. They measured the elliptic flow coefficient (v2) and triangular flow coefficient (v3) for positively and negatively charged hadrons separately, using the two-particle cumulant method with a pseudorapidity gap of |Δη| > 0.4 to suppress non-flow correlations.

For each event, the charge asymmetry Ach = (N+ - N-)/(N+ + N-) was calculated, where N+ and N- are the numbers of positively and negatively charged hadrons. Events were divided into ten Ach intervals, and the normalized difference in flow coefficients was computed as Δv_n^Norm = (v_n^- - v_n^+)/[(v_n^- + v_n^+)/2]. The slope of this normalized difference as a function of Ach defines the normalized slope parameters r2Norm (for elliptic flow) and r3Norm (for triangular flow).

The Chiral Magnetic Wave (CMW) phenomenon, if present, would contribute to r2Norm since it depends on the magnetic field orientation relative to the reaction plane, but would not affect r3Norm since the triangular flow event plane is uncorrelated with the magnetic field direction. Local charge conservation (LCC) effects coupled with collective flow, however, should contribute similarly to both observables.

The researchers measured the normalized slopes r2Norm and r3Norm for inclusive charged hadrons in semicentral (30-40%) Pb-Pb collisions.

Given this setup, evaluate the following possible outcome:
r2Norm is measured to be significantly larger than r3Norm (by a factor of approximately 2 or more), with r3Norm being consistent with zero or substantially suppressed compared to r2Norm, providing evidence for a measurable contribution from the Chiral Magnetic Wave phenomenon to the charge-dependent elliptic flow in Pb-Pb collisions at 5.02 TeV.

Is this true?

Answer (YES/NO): NO